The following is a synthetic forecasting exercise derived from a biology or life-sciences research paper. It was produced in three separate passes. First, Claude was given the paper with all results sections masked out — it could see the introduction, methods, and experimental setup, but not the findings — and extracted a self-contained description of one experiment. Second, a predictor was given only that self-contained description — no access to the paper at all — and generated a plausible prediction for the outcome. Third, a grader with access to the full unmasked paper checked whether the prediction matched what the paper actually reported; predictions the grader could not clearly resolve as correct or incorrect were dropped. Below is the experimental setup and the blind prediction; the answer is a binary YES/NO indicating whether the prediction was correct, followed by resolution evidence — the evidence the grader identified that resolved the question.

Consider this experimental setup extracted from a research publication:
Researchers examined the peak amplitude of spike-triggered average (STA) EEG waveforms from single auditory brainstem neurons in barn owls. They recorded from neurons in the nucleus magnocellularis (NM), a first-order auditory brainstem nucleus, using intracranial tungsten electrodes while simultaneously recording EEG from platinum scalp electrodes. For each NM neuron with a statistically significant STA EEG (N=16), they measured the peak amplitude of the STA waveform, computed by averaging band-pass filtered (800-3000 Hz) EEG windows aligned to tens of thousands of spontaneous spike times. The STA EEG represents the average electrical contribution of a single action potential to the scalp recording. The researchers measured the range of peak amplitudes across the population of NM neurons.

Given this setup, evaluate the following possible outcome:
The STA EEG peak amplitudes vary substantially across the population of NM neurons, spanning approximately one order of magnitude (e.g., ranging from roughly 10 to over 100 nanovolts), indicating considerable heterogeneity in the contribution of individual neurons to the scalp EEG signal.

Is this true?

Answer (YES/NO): YES